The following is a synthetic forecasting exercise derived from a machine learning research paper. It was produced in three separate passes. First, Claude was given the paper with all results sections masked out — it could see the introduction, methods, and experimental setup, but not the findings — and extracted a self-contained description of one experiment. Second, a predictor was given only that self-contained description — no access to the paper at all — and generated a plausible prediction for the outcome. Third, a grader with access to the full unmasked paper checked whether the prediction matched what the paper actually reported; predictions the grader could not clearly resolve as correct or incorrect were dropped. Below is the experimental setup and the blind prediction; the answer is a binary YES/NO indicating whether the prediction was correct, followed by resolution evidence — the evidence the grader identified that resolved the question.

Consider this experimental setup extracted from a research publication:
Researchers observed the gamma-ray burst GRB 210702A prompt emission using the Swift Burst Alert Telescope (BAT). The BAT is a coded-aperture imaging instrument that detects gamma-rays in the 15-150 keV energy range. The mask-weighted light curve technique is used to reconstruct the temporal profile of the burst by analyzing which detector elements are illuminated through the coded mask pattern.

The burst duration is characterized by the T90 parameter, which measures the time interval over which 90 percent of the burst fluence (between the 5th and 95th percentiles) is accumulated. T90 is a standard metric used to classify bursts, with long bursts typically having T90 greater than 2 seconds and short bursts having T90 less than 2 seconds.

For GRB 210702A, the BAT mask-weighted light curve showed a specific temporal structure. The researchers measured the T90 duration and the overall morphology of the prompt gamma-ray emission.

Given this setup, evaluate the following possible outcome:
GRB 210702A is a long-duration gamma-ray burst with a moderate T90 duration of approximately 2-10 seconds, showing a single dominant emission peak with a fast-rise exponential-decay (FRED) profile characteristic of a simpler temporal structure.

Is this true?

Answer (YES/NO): NO